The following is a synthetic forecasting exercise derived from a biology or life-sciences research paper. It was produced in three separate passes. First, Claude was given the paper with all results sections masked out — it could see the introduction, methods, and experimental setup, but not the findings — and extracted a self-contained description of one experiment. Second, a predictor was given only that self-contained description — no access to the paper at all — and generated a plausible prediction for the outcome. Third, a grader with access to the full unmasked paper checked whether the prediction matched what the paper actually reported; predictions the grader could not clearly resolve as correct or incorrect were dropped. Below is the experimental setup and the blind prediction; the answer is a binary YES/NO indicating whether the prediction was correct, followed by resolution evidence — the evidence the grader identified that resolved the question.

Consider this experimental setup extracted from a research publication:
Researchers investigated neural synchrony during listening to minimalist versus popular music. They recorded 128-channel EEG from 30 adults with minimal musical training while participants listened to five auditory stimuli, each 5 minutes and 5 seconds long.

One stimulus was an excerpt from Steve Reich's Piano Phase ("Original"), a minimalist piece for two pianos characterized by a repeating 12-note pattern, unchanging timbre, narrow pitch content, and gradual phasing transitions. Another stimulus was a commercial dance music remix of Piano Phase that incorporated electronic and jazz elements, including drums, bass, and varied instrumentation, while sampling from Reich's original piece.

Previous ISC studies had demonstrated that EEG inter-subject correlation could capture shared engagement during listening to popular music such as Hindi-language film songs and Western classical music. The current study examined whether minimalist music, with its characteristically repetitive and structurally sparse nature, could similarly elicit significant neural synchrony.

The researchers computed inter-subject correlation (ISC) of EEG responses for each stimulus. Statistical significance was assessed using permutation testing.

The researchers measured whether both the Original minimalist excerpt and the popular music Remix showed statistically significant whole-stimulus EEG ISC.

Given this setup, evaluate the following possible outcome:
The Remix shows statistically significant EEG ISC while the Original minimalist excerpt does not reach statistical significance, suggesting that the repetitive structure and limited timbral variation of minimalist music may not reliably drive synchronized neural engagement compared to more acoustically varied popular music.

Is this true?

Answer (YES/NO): NO